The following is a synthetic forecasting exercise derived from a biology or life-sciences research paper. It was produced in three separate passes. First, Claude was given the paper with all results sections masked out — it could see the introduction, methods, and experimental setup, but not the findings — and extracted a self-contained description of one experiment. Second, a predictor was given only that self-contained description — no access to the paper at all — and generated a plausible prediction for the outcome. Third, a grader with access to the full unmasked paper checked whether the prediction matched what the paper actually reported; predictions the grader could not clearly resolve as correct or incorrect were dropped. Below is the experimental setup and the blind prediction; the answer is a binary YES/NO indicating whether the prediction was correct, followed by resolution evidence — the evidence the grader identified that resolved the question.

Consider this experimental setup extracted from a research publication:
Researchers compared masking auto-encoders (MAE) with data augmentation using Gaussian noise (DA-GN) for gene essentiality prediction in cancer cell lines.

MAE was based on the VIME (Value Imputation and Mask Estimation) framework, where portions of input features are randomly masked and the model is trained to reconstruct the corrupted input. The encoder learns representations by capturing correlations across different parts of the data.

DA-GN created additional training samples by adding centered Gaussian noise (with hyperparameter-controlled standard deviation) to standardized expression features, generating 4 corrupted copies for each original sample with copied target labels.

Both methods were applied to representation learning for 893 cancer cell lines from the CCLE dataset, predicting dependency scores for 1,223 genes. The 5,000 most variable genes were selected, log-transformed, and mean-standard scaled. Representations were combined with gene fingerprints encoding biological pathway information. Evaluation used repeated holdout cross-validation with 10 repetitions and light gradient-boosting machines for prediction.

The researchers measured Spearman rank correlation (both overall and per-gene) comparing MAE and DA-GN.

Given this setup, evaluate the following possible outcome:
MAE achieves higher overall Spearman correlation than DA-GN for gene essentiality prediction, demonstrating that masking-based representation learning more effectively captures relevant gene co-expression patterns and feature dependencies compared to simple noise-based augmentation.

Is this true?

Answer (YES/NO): NO